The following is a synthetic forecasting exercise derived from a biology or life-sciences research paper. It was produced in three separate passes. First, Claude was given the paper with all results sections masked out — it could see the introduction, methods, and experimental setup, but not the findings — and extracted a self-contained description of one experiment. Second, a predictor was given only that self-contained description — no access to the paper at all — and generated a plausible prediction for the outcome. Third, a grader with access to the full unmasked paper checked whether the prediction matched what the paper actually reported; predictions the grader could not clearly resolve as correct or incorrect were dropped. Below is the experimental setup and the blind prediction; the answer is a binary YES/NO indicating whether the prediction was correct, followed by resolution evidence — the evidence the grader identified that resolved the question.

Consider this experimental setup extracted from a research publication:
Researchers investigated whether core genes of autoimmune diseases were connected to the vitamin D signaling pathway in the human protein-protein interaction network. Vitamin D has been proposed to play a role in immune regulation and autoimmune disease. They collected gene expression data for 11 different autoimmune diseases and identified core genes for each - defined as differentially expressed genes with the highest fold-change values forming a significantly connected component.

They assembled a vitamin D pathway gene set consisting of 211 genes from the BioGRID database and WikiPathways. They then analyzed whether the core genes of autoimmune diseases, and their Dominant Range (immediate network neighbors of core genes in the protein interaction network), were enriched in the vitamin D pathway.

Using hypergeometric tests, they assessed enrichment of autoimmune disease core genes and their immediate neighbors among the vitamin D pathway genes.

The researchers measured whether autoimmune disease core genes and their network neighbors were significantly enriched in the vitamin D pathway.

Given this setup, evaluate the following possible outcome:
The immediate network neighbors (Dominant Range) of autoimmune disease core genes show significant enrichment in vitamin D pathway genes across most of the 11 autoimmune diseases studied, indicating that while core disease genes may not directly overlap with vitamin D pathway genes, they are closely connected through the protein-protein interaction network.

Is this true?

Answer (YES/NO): YES